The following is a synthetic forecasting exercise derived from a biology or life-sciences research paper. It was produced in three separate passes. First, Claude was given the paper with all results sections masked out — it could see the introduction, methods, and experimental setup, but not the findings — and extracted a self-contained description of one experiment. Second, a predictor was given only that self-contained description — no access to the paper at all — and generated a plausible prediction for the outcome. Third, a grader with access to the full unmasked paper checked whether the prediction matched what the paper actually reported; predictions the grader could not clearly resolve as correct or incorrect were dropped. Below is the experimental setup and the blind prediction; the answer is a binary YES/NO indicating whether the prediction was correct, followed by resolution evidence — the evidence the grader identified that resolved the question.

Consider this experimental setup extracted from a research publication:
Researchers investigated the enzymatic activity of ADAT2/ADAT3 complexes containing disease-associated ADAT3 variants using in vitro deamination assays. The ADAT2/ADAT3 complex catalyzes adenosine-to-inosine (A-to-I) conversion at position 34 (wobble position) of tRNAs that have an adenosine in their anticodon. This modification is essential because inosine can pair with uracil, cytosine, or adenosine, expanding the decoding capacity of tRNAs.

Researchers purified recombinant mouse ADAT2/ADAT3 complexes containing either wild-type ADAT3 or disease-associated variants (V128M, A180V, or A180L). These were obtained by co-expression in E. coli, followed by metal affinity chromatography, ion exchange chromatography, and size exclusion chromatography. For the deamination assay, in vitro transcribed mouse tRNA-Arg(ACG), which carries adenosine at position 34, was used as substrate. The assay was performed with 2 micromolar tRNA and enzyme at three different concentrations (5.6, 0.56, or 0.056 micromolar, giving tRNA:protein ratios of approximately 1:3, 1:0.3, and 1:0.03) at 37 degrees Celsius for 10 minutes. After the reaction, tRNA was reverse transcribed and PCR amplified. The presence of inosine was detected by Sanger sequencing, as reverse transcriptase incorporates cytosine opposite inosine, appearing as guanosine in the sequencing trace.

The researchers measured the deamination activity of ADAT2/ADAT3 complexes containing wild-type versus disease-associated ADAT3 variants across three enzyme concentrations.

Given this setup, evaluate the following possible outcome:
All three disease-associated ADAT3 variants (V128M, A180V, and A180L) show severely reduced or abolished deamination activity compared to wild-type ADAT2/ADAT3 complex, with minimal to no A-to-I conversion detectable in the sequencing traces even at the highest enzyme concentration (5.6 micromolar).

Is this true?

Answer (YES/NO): NO